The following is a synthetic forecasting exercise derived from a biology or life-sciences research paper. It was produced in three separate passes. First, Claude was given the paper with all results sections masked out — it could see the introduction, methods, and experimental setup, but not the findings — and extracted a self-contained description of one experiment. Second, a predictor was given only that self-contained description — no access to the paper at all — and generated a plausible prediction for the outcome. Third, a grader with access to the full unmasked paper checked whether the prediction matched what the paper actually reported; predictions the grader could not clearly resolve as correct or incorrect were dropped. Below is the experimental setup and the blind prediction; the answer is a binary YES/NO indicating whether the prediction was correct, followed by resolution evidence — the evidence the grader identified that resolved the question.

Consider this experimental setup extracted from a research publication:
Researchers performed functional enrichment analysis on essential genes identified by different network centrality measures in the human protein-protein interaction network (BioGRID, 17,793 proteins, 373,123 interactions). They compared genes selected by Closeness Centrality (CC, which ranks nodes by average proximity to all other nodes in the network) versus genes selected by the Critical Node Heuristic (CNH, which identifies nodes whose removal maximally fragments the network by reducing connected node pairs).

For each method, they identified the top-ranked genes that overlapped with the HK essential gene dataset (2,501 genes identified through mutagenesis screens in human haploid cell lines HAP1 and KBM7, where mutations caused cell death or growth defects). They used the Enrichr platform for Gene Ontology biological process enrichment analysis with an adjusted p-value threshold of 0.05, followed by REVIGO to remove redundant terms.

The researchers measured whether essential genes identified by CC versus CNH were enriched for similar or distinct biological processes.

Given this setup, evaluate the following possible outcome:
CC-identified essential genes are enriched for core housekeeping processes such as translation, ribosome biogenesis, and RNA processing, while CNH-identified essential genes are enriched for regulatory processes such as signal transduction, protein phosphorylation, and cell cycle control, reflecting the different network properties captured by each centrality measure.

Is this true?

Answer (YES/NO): NO